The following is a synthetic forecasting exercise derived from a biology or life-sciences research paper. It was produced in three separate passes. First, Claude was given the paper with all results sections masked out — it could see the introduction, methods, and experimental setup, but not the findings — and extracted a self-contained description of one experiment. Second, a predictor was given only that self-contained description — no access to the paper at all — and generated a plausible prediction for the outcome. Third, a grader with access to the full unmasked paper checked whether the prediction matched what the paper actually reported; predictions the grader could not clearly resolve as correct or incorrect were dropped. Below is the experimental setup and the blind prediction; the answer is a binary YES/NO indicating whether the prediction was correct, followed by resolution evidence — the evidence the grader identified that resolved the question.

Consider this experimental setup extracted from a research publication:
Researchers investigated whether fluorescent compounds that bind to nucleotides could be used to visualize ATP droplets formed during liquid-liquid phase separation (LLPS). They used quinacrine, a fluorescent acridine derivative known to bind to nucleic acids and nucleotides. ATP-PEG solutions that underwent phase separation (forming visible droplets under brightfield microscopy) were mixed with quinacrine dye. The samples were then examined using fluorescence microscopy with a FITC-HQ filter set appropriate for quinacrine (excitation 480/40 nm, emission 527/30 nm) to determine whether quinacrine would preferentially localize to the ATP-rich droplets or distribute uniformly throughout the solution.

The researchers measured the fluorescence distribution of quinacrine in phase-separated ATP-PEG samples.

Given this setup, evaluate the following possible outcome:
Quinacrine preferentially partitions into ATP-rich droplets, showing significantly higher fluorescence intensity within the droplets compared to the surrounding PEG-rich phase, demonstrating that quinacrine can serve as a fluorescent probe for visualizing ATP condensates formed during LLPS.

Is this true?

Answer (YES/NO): YES